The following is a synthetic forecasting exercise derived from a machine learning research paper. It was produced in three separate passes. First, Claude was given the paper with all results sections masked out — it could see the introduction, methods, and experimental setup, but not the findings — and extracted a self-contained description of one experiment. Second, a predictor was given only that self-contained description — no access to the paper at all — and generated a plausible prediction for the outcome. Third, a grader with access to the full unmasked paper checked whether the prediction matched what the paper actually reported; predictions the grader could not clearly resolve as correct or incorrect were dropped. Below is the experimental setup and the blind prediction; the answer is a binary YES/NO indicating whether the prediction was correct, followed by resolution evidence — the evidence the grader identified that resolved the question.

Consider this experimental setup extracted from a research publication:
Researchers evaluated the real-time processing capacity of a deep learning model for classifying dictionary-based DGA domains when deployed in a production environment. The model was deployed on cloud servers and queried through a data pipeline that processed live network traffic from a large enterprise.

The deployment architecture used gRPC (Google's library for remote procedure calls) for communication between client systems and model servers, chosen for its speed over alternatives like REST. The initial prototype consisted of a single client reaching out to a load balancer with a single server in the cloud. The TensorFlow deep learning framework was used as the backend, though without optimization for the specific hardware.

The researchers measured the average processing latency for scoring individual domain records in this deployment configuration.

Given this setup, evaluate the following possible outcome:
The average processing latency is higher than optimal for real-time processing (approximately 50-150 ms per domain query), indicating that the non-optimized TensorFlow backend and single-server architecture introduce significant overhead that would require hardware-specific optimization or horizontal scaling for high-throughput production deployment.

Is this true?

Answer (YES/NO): NO